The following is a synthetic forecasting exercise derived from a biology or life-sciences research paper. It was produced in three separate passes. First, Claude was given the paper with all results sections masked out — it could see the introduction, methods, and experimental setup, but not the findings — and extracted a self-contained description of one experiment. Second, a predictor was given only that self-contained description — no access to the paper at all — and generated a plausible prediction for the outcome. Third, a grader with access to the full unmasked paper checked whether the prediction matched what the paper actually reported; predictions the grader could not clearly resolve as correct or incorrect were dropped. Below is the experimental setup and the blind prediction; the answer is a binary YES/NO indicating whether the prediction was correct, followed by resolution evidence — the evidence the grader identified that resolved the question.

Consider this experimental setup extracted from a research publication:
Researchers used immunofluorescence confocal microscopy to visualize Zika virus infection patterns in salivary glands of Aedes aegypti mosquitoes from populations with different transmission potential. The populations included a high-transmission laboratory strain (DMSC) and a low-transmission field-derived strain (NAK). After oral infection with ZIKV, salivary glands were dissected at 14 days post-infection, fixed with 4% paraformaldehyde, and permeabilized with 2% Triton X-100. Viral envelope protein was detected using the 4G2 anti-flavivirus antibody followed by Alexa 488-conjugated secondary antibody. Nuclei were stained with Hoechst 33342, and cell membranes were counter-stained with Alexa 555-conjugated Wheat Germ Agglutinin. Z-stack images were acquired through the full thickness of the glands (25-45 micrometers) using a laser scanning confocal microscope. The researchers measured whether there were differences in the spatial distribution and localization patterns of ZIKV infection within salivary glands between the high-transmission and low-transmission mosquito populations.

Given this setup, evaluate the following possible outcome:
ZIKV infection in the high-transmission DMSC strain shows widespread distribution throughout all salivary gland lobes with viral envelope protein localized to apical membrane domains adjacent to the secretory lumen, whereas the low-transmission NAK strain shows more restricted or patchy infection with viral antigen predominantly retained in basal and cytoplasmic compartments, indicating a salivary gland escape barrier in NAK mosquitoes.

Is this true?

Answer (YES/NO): NO